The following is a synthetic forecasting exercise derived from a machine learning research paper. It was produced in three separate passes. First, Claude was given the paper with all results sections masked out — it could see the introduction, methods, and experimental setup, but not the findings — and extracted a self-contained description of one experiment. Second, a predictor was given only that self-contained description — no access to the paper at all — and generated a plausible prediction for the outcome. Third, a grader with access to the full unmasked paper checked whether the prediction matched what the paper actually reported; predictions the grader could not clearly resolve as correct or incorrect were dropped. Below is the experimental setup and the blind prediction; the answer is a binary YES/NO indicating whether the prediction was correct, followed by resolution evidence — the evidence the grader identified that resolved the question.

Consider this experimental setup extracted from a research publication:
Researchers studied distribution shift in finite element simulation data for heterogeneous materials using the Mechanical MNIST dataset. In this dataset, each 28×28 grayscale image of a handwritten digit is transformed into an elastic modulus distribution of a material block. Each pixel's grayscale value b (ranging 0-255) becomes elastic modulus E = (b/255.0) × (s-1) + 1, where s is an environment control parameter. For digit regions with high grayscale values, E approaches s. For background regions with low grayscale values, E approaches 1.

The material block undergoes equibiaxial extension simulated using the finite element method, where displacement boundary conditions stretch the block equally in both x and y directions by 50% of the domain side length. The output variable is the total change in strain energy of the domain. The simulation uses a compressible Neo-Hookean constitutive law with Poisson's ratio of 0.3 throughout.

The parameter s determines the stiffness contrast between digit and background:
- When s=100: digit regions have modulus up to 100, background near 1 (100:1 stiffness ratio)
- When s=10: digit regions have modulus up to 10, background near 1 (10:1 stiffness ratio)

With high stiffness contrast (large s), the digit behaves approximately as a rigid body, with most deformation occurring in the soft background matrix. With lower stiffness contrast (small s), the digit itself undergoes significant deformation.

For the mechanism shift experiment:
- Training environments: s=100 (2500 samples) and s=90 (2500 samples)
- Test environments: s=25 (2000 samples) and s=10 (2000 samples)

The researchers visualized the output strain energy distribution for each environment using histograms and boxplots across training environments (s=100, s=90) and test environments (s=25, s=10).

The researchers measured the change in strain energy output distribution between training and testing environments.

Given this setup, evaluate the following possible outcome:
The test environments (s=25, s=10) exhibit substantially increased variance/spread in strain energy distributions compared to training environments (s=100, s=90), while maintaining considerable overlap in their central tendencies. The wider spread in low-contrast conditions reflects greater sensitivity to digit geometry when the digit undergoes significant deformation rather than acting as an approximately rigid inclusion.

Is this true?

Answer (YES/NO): NO